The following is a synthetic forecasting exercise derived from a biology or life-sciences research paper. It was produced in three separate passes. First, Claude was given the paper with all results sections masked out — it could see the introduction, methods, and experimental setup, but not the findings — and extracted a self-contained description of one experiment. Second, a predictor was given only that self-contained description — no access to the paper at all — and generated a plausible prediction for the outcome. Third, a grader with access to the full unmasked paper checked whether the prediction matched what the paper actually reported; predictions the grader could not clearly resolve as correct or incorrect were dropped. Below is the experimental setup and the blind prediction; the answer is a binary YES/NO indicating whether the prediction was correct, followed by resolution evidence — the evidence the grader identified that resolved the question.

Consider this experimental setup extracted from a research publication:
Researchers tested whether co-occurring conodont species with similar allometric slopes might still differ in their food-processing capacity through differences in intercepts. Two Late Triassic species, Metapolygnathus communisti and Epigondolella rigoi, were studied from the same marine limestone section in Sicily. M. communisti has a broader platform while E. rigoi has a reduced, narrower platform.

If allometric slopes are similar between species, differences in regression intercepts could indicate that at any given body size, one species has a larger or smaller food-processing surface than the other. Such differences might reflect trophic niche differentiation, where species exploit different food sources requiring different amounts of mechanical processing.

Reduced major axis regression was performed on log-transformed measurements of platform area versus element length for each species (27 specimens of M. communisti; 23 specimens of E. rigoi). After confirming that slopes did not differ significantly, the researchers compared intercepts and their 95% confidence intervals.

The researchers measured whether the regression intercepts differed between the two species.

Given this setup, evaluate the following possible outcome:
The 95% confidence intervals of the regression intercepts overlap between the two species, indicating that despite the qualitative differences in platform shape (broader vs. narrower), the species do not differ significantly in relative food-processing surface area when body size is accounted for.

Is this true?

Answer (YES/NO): YES